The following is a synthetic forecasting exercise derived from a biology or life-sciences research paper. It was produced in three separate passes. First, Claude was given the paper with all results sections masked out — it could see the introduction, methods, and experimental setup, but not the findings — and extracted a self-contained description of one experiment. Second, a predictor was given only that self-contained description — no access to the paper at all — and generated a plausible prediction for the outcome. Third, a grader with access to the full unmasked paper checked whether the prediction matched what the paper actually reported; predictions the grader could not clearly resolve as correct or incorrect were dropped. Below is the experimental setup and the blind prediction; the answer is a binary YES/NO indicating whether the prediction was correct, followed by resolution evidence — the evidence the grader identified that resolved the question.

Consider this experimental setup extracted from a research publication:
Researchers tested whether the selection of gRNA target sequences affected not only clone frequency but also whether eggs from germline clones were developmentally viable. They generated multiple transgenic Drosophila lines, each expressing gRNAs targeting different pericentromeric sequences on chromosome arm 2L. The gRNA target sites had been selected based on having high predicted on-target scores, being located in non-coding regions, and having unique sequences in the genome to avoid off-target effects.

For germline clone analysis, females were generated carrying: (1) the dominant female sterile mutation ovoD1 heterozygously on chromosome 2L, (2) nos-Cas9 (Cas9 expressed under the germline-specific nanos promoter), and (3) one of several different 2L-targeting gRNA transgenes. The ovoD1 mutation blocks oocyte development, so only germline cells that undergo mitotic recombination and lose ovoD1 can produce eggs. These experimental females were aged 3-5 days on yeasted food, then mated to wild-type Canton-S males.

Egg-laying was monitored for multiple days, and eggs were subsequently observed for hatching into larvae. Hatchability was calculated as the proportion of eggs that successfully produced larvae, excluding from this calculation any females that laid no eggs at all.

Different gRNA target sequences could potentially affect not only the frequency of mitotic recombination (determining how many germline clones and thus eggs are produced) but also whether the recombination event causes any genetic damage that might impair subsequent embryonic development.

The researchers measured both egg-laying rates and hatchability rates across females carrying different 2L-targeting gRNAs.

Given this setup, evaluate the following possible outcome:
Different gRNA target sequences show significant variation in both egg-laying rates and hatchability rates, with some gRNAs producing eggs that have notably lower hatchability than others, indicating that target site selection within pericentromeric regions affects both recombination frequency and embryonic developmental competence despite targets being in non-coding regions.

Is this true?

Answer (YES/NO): NO